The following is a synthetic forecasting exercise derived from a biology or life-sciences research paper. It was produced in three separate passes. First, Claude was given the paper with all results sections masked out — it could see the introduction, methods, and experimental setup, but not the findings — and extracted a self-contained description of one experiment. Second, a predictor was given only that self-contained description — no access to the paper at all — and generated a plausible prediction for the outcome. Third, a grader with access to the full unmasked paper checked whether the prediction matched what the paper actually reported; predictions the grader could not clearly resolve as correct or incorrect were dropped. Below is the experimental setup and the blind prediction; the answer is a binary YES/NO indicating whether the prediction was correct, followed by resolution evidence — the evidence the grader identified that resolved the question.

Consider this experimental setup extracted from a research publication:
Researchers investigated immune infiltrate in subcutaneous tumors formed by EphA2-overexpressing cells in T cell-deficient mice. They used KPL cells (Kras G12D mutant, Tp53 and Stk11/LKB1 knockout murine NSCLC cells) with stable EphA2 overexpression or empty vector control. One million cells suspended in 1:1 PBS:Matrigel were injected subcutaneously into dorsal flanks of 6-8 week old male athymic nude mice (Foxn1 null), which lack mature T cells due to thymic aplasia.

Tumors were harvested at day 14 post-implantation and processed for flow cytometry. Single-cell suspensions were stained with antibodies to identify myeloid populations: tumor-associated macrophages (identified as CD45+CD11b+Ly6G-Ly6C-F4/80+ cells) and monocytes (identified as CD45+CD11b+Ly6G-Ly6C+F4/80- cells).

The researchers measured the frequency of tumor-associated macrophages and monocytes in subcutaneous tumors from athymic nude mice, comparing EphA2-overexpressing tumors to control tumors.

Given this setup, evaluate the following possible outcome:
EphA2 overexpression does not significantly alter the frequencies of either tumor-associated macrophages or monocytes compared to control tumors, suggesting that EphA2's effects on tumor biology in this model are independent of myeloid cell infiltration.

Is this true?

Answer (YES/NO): YES